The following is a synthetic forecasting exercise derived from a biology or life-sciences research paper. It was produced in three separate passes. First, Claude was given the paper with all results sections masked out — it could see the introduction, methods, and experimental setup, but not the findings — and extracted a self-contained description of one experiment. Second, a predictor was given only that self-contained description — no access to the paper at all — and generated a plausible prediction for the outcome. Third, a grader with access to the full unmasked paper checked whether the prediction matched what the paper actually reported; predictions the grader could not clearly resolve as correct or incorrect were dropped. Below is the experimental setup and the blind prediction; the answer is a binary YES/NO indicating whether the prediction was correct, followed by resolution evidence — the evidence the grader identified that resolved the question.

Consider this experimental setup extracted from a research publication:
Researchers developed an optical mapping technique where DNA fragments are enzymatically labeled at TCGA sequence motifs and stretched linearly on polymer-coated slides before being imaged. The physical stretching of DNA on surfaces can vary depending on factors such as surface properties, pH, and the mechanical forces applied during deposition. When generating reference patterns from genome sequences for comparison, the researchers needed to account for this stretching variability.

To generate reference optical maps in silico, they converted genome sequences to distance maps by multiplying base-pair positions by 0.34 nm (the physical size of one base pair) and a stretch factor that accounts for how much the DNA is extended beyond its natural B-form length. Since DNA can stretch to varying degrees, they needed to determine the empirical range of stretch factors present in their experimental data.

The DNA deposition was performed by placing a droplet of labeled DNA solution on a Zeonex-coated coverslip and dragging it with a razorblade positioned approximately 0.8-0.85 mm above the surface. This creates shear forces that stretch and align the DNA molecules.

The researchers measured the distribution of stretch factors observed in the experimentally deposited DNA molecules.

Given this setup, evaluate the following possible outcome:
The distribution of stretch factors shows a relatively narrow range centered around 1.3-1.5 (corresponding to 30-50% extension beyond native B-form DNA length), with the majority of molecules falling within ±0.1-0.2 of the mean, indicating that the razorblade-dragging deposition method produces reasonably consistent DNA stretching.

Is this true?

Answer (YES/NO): NO